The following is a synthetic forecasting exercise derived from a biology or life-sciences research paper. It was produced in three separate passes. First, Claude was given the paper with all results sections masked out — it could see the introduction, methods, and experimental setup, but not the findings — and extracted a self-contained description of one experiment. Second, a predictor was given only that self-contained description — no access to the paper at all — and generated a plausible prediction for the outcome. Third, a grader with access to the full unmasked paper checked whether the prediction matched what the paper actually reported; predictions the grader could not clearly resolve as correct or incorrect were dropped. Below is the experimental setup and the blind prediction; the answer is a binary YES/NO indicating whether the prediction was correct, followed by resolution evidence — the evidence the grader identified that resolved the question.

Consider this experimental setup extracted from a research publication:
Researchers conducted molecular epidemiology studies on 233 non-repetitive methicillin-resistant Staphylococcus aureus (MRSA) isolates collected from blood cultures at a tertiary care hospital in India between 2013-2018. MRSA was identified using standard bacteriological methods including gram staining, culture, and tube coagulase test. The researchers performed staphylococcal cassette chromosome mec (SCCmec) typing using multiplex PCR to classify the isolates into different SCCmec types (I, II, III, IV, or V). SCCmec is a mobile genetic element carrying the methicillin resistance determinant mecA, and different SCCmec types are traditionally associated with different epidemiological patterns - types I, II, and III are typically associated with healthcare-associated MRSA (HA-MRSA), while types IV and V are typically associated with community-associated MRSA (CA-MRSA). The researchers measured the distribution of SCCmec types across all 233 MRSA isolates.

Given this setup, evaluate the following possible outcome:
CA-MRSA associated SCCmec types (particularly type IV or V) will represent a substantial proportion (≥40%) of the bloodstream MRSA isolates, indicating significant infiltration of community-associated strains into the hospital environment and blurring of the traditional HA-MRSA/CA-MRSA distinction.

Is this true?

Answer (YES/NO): YES